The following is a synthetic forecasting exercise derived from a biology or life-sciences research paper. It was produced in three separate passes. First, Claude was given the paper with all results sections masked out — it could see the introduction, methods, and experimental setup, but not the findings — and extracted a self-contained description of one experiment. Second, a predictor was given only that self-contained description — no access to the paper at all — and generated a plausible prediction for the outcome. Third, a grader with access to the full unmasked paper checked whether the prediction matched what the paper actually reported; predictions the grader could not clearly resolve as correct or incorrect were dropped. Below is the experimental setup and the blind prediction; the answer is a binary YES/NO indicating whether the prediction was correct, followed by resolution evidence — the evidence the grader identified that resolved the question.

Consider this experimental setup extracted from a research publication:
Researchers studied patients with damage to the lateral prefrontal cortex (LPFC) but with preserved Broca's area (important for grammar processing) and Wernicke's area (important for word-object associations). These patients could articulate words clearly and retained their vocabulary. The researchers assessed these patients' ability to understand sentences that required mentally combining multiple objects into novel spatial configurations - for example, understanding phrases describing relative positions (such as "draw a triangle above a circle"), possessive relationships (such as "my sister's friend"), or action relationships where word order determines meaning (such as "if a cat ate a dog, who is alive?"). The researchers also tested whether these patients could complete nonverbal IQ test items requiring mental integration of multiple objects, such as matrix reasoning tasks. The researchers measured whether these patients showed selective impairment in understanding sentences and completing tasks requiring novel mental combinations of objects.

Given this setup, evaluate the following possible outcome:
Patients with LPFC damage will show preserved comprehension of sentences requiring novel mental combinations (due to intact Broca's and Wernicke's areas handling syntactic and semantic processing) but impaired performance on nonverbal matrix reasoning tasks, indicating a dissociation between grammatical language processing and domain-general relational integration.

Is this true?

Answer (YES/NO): NO